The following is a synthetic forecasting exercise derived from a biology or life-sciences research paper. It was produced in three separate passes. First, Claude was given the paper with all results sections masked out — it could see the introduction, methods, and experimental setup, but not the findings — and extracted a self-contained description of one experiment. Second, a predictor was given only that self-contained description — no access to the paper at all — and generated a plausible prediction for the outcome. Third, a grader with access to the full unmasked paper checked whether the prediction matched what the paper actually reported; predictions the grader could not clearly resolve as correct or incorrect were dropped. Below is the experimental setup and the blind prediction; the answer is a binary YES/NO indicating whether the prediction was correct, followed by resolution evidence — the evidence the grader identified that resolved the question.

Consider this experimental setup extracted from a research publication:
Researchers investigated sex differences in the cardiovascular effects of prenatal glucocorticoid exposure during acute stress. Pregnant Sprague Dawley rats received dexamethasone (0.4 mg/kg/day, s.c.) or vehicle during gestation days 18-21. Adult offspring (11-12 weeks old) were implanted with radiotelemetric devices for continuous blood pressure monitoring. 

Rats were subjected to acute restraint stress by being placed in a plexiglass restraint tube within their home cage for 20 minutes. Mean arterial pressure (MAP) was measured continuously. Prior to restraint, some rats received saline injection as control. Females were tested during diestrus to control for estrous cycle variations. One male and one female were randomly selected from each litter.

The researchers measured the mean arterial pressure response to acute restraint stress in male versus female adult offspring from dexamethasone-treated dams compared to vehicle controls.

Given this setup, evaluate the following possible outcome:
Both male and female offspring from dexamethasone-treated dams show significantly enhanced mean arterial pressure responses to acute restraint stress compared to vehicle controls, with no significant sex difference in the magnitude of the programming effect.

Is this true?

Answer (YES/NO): NO